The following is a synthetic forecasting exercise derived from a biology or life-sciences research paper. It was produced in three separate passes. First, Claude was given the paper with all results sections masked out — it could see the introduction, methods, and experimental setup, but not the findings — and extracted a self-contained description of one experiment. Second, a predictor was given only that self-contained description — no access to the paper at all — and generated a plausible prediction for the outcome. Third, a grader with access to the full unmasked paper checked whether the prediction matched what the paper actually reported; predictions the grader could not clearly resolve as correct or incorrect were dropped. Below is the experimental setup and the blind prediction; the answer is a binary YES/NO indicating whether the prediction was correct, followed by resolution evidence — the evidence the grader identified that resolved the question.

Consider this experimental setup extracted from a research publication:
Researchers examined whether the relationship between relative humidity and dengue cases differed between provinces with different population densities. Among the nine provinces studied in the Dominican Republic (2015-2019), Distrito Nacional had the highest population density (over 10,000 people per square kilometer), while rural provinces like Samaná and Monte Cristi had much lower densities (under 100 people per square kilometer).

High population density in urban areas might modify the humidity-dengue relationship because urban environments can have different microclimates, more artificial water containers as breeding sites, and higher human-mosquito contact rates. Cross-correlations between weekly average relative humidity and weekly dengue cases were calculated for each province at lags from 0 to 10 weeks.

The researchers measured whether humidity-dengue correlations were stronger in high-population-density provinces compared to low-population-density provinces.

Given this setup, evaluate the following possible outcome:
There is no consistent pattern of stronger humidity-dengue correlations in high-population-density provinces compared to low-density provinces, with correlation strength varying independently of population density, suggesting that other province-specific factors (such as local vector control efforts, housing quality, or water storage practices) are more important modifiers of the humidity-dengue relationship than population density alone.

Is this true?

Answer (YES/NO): NO